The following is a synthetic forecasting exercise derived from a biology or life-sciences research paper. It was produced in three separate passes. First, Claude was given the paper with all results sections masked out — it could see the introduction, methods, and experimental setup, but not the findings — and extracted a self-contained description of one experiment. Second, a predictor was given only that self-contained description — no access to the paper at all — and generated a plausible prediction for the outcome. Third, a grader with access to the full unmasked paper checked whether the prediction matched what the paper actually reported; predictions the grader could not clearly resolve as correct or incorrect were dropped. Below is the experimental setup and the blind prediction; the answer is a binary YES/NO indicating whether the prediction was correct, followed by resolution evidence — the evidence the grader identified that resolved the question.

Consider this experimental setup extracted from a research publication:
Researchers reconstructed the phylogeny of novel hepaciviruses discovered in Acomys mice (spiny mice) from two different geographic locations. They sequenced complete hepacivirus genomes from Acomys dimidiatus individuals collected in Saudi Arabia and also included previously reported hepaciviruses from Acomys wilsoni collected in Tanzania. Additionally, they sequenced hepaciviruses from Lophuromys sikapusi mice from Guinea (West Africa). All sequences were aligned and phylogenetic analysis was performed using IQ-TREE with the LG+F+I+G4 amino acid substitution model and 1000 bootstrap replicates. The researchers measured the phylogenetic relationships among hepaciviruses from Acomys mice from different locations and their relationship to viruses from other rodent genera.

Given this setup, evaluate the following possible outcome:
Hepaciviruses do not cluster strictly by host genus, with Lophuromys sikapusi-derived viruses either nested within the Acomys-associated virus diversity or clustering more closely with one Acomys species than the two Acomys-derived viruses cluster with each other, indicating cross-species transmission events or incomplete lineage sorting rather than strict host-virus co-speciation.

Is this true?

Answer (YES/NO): YES